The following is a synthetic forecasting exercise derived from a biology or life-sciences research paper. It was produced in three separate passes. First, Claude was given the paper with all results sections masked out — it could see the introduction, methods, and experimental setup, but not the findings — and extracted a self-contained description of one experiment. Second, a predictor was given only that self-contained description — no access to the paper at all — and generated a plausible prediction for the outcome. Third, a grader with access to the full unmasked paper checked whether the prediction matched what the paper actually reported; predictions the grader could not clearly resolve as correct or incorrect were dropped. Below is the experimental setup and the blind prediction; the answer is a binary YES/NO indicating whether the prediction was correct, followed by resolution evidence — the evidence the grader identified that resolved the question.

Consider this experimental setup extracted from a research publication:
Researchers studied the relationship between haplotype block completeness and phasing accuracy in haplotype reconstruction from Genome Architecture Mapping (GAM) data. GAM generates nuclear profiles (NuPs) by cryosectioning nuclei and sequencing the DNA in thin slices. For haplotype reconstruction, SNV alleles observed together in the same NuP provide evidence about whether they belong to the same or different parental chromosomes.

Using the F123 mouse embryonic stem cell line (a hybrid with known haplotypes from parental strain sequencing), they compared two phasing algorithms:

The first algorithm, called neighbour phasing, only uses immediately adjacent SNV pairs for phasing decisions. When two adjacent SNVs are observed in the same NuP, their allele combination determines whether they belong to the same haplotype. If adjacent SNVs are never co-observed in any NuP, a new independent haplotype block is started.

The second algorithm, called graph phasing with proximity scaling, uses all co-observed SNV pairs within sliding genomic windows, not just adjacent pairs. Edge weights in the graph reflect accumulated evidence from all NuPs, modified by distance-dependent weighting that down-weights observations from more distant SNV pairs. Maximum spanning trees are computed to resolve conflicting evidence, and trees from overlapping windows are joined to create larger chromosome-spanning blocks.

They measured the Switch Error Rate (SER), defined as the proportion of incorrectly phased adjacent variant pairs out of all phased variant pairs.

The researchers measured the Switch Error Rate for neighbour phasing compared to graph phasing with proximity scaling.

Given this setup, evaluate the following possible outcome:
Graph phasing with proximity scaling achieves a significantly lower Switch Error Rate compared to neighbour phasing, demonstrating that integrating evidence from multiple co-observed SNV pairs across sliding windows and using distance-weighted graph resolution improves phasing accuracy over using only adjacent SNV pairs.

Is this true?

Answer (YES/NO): NO